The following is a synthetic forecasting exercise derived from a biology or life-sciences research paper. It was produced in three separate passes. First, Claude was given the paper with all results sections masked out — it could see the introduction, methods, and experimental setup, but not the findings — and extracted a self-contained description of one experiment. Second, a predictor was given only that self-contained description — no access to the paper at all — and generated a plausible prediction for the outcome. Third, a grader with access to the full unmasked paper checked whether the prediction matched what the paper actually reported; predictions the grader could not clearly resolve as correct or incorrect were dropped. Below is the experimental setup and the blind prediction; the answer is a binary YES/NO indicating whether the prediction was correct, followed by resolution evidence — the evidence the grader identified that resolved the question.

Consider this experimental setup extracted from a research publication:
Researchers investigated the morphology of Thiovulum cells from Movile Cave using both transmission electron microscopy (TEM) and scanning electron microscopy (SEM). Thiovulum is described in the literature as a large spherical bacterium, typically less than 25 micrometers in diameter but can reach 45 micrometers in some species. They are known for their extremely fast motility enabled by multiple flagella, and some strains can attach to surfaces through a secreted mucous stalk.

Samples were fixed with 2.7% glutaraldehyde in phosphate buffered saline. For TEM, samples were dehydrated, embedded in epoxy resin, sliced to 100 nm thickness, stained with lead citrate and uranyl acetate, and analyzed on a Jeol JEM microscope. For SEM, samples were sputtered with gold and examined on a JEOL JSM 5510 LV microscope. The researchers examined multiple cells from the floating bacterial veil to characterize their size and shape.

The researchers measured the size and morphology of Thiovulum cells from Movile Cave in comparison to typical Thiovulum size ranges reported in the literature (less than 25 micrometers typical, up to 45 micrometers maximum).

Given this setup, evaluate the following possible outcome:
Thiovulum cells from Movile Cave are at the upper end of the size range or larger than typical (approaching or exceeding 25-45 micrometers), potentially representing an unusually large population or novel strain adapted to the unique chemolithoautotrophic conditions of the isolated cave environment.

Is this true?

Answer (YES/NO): NO